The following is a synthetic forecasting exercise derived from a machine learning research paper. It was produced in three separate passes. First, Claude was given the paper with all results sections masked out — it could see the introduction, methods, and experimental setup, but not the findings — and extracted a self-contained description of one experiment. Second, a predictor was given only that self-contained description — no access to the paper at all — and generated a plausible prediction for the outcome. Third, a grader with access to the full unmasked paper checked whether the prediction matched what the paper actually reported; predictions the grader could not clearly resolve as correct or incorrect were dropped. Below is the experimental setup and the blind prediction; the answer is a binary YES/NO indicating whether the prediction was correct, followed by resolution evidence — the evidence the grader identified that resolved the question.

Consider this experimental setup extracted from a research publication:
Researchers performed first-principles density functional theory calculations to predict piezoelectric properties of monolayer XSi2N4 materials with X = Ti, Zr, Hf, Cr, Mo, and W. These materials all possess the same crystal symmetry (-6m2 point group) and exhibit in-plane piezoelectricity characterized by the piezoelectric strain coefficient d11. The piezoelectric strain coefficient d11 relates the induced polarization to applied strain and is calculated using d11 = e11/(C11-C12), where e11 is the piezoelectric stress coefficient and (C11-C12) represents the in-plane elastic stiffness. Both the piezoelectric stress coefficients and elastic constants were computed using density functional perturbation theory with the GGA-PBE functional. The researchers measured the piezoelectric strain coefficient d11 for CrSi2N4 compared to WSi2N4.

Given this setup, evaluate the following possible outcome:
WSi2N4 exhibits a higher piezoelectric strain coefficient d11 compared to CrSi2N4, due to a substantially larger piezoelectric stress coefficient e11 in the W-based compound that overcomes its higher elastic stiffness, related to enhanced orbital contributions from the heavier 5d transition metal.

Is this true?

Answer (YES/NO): NO